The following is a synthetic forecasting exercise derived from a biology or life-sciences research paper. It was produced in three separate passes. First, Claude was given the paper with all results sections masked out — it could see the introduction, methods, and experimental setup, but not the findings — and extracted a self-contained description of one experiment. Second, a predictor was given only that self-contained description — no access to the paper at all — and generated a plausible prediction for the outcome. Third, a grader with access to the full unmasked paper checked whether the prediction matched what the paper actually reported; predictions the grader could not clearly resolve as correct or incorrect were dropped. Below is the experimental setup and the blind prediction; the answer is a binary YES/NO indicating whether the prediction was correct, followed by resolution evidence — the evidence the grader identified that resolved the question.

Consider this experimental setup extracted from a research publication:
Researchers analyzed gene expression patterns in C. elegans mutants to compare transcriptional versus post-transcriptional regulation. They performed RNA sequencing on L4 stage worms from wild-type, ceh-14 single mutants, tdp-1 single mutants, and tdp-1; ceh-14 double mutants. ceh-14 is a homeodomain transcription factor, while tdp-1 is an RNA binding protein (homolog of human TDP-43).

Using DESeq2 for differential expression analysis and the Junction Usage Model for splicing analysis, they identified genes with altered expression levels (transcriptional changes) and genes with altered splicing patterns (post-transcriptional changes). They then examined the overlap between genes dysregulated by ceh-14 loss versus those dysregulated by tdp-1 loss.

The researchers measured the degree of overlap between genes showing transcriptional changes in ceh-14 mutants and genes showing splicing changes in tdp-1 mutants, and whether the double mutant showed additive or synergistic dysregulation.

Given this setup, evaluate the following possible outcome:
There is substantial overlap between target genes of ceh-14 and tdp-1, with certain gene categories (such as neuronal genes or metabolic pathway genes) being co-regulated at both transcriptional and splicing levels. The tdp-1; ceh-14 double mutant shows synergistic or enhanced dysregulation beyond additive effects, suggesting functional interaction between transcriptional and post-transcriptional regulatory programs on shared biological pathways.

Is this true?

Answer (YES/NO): NO